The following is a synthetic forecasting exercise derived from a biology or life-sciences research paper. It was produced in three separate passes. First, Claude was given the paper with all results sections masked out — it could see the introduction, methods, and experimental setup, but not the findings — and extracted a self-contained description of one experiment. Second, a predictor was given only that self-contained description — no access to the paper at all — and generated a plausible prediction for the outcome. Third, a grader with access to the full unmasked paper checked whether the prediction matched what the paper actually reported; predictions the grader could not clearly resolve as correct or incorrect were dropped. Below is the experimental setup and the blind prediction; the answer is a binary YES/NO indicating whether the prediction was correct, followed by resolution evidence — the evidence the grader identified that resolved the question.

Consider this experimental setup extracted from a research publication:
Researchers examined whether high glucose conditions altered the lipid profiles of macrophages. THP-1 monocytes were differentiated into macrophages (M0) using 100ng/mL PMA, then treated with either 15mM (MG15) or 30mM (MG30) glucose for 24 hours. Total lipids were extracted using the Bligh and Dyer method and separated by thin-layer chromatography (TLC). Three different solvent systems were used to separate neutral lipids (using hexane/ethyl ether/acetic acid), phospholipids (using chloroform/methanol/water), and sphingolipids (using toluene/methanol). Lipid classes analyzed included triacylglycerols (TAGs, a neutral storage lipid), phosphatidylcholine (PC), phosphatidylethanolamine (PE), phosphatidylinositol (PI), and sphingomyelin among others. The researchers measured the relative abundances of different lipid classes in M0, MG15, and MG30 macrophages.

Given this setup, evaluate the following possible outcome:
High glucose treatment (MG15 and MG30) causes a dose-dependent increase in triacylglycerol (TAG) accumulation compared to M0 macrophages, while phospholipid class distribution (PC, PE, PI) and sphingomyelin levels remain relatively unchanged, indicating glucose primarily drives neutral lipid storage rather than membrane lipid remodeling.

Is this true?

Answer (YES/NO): NO